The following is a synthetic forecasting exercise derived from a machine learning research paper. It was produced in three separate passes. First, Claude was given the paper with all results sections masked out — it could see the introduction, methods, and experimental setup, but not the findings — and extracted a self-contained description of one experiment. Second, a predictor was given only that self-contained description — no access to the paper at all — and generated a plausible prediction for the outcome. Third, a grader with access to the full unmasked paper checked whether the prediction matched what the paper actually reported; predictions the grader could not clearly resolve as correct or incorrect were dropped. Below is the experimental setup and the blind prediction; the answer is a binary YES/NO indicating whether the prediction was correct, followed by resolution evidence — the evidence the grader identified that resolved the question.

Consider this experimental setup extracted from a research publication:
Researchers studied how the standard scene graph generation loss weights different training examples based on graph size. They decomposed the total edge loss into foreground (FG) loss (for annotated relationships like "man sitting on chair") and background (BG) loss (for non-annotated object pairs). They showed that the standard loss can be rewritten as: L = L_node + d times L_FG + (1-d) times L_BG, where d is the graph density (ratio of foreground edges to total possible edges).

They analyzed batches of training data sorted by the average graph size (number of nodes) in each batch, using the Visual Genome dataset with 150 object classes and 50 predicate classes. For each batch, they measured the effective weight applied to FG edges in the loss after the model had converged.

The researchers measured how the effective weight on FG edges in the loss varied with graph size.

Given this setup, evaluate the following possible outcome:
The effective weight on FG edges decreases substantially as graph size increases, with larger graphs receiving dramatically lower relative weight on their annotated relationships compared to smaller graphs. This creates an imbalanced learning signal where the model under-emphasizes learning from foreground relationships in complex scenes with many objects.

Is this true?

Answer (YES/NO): YES